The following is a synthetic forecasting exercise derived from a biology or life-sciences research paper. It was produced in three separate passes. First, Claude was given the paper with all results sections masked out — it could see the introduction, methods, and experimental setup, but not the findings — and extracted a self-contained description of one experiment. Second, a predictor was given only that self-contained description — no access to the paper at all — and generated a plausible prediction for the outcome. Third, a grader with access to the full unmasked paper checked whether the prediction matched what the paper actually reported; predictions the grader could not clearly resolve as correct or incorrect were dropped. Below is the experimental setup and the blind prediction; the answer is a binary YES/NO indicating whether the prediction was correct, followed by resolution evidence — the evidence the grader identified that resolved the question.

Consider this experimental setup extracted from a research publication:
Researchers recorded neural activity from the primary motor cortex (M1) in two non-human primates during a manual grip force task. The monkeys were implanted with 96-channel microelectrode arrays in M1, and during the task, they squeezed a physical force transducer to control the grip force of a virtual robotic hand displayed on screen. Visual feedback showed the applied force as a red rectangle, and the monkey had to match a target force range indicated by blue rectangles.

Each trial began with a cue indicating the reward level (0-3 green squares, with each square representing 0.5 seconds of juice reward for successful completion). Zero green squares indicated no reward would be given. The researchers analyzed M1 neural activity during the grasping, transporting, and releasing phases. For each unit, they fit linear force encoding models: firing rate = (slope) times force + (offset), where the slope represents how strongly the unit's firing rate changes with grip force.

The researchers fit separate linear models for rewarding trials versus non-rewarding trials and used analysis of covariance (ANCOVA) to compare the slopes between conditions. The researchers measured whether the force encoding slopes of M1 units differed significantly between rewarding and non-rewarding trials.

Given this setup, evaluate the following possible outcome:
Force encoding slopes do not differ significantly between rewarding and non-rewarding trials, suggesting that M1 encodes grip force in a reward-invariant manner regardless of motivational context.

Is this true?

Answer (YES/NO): NO